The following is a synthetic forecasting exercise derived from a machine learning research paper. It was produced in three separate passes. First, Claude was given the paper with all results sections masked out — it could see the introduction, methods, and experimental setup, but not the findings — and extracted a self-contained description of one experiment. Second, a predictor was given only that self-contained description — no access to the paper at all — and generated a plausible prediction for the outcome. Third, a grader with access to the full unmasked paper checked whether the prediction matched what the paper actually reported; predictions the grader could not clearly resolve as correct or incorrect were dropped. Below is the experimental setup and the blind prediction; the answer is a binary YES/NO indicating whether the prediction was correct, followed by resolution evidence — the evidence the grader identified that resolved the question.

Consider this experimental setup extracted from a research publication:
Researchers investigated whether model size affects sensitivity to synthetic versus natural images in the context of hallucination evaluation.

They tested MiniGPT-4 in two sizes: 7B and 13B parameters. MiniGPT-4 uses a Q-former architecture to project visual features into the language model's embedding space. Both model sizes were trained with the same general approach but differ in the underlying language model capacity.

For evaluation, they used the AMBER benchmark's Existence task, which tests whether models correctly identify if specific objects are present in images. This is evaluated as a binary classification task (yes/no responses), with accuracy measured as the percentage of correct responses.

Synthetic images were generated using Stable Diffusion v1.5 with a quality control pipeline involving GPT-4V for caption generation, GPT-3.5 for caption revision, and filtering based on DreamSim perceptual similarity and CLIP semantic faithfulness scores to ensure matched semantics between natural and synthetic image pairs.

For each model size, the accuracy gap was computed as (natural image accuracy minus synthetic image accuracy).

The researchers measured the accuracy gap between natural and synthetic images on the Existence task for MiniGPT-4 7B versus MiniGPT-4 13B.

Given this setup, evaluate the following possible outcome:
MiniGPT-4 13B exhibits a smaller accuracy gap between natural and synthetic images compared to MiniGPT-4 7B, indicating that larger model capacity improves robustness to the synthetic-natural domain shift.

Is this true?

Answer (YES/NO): NO